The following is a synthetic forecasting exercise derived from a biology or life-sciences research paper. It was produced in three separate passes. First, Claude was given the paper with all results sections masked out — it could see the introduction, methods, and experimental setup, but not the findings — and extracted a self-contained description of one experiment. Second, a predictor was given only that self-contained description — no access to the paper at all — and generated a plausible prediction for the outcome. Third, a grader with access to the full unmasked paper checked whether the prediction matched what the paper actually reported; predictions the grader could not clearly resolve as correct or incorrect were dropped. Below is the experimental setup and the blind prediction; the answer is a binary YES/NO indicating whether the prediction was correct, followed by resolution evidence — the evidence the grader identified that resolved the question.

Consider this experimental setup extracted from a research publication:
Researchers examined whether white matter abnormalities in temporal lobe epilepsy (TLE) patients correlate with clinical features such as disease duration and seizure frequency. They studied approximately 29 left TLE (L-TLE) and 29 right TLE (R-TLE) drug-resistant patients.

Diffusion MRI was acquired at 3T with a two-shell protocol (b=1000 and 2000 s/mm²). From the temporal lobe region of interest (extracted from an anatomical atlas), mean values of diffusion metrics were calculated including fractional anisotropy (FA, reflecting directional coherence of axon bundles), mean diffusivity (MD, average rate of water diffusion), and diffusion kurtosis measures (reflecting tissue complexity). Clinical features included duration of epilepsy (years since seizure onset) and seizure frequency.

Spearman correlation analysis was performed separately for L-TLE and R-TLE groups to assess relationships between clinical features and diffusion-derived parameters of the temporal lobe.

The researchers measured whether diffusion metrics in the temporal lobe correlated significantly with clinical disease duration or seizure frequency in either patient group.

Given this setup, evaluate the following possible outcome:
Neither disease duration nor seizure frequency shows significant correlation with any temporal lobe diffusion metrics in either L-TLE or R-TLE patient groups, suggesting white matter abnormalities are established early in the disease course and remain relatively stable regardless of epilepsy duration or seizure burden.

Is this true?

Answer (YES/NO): NO